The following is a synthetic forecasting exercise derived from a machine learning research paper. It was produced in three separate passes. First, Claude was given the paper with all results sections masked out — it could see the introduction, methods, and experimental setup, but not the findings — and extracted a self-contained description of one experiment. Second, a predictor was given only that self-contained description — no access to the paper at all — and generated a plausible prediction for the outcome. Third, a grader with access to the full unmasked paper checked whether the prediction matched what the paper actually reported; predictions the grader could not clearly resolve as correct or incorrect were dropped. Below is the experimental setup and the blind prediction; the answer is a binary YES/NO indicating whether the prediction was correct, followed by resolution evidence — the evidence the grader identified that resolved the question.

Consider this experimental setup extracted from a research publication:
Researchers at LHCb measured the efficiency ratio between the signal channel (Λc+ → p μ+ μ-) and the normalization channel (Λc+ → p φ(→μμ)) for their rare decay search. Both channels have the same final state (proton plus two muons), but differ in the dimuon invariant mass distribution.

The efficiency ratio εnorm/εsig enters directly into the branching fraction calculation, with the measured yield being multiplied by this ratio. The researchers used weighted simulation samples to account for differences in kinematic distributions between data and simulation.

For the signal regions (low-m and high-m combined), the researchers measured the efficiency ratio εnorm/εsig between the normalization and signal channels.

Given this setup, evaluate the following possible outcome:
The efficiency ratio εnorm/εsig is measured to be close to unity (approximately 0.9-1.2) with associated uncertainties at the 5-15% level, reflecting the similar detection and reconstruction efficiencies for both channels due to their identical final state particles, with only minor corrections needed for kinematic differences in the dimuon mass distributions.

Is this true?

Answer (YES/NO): YES